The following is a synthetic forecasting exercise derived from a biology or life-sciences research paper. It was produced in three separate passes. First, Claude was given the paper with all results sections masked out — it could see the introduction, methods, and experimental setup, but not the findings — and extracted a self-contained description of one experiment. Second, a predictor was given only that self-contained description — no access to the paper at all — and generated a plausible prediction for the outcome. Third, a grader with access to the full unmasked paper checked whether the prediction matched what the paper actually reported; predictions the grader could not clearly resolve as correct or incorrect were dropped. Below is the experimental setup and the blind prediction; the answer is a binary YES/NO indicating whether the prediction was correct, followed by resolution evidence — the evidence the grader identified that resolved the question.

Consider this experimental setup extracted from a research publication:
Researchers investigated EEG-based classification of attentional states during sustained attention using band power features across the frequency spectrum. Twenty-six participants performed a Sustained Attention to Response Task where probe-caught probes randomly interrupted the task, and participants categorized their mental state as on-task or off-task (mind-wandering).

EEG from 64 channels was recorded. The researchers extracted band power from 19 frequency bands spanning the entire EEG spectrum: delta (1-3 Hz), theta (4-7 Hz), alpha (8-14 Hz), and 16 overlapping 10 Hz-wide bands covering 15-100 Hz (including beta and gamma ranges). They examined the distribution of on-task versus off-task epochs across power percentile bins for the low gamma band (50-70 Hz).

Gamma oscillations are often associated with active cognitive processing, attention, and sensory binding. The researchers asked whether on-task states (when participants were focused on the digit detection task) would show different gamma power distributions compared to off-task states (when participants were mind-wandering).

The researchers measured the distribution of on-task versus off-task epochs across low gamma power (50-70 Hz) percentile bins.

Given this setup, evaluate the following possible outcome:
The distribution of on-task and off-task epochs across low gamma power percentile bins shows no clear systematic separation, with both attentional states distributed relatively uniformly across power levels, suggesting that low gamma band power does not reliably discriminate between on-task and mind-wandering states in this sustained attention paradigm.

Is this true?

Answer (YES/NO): NO